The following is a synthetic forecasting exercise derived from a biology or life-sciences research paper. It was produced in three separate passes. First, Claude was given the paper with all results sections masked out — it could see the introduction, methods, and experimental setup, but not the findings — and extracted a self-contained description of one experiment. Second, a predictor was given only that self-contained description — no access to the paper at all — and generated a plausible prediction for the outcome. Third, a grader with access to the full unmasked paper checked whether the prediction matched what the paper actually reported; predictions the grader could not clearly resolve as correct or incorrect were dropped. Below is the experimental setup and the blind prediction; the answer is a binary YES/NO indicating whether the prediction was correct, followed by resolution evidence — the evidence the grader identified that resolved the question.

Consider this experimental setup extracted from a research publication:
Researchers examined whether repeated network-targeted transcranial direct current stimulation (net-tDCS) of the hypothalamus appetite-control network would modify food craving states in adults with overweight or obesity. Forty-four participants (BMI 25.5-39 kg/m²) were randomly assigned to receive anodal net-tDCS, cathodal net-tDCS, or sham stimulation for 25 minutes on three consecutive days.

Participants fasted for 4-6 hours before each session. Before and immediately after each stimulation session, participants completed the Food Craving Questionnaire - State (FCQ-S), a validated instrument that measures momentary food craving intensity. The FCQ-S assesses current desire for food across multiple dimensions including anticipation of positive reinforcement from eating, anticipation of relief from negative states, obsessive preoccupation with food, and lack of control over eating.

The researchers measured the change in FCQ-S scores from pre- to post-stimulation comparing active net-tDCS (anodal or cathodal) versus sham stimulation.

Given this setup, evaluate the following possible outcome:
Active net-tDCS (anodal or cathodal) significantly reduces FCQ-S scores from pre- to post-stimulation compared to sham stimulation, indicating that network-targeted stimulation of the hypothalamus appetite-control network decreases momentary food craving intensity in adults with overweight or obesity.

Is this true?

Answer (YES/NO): NO